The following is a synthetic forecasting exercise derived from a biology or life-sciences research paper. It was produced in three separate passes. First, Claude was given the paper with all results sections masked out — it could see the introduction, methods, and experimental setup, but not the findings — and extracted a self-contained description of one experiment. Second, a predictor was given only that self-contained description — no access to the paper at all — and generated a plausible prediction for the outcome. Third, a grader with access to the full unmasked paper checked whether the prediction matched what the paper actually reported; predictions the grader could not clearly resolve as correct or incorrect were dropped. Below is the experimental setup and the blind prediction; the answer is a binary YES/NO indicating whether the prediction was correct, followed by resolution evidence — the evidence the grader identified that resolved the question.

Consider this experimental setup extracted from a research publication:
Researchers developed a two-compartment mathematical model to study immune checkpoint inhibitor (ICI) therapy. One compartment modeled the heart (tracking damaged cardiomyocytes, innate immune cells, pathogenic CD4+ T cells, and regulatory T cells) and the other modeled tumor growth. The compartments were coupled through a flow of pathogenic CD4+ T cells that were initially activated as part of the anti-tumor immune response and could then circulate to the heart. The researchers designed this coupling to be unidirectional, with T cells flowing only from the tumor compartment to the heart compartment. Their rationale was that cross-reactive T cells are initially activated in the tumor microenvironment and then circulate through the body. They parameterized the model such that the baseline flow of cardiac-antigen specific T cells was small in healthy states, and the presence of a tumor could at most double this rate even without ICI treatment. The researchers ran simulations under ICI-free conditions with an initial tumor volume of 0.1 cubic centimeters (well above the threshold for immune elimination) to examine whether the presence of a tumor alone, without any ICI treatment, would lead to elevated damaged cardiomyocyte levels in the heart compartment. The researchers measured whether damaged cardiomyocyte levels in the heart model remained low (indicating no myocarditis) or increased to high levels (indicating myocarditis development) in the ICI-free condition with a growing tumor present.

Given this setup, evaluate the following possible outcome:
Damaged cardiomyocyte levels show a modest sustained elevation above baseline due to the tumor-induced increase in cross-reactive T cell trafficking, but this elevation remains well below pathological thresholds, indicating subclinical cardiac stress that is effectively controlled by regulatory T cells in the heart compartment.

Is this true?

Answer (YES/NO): NO